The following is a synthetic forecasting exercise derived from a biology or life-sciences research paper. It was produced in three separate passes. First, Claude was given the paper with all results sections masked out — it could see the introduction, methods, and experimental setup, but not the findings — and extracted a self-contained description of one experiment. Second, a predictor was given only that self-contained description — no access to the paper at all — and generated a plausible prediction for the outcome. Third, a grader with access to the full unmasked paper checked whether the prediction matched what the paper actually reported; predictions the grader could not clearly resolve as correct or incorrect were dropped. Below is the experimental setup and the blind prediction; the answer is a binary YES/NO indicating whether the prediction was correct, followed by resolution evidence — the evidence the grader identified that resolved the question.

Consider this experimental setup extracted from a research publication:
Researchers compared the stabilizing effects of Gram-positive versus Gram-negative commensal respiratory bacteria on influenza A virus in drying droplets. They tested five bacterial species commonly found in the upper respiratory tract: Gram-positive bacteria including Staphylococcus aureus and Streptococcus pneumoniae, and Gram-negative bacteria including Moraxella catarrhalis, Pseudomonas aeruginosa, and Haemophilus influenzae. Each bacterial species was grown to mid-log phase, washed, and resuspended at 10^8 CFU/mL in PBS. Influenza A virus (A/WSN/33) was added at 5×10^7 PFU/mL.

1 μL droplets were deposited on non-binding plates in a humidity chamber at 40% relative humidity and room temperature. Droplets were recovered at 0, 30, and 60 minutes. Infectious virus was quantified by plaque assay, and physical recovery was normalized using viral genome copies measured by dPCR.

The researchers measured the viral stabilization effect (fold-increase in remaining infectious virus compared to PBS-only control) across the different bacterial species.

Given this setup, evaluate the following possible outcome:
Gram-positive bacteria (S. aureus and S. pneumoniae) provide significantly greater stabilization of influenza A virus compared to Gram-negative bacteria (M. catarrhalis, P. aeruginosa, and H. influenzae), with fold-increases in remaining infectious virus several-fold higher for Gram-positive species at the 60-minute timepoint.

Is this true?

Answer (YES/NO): YES